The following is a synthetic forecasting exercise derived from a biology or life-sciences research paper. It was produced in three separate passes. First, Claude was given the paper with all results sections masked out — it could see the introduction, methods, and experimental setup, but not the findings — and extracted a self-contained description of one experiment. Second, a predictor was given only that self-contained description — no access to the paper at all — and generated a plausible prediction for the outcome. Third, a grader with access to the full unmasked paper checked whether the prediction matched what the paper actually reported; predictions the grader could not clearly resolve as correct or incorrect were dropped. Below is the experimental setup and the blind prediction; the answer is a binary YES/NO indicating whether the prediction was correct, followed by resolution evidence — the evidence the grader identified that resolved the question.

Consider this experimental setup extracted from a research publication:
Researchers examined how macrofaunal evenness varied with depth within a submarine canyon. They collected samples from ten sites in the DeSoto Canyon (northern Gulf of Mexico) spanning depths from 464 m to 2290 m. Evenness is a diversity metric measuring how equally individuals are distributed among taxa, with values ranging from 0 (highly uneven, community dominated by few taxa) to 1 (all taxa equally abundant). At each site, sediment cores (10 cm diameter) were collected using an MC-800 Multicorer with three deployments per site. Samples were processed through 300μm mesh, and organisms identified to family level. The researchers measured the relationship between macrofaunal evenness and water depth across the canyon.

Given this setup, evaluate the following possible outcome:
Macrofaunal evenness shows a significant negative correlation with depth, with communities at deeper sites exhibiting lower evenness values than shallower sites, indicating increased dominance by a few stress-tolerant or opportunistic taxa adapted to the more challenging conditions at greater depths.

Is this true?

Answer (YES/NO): NO